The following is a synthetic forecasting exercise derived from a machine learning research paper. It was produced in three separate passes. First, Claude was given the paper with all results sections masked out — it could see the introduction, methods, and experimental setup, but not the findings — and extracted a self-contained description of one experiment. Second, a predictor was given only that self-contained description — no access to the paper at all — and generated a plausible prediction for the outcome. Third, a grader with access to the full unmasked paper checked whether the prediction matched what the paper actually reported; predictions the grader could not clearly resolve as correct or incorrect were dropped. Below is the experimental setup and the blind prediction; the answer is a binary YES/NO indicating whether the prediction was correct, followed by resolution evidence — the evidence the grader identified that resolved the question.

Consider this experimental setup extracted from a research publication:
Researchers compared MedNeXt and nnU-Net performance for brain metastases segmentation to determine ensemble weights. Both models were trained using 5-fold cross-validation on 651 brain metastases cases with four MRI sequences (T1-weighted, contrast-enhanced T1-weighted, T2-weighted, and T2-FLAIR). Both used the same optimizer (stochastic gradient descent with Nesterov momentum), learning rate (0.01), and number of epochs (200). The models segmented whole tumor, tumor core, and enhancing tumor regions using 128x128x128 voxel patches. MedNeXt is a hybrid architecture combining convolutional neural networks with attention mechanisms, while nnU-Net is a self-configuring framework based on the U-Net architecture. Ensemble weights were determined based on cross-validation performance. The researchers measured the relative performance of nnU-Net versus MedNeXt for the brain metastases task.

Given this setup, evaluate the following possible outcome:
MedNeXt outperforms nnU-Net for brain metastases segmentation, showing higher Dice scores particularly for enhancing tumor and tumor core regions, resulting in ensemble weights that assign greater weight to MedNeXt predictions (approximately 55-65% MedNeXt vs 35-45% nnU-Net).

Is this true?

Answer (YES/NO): NO